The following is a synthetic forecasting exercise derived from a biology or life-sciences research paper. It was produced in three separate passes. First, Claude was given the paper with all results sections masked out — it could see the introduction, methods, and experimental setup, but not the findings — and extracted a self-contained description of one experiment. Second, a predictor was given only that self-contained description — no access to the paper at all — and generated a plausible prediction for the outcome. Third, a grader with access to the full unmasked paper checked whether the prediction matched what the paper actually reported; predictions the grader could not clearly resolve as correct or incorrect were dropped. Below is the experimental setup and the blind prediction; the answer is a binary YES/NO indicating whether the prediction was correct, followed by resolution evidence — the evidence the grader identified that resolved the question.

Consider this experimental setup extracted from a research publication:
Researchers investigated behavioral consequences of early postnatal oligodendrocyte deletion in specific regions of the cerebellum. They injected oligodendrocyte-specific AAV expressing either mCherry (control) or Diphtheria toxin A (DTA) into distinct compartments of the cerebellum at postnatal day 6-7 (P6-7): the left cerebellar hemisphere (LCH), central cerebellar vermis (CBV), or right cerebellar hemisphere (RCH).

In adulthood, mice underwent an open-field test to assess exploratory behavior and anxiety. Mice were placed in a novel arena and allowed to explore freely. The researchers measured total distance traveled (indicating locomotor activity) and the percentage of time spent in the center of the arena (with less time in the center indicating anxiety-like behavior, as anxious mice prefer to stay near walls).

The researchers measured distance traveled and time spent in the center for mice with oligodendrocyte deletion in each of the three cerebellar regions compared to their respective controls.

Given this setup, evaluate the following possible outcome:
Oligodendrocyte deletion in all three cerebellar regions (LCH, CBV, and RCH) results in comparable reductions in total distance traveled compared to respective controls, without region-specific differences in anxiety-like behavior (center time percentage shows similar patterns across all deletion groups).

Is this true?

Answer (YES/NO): NO